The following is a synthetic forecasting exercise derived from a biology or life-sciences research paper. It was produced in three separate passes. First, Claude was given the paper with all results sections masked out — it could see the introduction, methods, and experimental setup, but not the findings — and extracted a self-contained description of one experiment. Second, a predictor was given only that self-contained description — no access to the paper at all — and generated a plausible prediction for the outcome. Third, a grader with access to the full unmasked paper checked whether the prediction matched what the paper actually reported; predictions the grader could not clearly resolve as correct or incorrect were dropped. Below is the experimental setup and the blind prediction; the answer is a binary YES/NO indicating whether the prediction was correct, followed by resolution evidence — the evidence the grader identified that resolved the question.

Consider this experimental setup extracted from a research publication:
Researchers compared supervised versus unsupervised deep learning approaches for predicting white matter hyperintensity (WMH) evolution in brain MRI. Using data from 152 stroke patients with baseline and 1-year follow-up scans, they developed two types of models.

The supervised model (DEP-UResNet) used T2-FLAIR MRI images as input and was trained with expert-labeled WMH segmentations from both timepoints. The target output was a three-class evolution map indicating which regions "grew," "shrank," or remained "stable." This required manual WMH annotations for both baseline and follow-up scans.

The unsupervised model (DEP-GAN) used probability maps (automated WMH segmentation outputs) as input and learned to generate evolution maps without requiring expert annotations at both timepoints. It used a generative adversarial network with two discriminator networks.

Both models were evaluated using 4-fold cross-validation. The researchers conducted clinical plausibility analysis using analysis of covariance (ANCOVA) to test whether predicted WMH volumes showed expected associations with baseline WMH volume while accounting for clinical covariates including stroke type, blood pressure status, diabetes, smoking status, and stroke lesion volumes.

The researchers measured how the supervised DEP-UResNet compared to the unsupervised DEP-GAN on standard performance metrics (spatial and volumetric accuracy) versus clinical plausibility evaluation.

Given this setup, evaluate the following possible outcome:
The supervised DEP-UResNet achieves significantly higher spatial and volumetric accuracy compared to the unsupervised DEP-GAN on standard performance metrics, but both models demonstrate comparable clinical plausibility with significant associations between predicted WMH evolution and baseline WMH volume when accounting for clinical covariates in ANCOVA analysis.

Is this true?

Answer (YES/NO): NO